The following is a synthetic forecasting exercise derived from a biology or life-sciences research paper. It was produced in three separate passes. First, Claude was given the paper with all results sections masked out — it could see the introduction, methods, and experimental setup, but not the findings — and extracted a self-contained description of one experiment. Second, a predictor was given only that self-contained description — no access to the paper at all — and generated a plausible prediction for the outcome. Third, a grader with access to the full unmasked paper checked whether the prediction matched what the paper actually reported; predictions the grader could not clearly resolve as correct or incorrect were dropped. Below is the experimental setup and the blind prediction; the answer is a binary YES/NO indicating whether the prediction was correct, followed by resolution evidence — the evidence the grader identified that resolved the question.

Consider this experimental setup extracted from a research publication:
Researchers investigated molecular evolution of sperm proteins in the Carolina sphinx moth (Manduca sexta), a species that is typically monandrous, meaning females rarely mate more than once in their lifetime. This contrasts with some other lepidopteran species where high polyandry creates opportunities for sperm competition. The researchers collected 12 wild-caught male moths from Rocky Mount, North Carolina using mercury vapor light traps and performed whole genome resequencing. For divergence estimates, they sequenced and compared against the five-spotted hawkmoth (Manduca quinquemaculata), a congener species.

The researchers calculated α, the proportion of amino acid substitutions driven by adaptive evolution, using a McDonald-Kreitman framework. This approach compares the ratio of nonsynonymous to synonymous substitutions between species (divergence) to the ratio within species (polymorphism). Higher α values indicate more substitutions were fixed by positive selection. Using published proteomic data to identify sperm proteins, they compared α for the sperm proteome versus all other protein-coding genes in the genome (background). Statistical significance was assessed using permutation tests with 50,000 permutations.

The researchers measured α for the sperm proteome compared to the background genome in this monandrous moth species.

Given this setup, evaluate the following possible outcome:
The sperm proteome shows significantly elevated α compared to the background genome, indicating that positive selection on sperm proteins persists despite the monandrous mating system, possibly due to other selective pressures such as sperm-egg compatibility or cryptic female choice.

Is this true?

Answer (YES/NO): NO